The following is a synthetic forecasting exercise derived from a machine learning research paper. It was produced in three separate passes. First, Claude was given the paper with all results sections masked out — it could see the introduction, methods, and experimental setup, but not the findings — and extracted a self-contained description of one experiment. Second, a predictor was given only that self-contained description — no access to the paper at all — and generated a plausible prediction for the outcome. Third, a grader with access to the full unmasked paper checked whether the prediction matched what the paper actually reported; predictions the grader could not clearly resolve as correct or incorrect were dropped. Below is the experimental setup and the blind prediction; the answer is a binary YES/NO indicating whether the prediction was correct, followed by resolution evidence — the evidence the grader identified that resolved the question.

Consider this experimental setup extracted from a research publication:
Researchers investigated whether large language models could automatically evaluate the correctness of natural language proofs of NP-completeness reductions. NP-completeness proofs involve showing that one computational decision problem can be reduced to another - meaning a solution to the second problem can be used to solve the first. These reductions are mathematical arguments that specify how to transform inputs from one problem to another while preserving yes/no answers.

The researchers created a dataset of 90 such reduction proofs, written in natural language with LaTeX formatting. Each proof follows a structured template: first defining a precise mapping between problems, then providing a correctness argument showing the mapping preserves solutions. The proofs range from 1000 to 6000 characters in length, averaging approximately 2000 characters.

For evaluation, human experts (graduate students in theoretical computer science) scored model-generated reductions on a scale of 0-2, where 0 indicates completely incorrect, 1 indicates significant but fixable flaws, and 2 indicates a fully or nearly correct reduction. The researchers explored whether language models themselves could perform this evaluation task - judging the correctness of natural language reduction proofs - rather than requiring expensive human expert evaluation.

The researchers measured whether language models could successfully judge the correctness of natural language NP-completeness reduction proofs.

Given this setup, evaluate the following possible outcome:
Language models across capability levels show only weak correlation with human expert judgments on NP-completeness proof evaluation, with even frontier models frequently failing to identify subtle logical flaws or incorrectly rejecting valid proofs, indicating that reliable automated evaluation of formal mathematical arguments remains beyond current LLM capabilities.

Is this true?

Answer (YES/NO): YES